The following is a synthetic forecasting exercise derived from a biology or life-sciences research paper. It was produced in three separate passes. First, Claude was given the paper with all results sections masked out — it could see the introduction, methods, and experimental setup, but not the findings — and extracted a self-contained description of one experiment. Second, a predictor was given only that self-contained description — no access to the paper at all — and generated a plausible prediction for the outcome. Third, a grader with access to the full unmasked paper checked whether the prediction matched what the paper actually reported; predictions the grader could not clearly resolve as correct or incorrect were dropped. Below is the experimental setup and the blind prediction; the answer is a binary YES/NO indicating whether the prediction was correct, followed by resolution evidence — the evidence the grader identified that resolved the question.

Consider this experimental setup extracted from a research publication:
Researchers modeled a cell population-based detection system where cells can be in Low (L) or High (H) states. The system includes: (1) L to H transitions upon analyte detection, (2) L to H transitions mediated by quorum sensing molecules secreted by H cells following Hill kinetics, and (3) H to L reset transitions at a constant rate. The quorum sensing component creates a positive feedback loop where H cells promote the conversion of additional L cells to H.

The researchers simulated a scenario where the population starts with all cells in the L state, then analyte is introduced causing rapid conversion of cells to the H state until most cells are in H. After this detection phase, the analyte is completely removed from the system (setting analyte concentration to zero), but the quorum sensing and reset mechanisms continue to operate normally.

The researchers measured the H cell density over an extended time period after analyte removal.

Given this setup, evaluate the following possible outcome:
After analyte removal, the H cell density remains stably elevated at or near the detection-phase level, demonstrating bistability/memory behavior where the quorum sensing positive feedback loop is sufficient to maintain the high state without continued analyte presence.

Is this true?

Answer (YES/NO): YES